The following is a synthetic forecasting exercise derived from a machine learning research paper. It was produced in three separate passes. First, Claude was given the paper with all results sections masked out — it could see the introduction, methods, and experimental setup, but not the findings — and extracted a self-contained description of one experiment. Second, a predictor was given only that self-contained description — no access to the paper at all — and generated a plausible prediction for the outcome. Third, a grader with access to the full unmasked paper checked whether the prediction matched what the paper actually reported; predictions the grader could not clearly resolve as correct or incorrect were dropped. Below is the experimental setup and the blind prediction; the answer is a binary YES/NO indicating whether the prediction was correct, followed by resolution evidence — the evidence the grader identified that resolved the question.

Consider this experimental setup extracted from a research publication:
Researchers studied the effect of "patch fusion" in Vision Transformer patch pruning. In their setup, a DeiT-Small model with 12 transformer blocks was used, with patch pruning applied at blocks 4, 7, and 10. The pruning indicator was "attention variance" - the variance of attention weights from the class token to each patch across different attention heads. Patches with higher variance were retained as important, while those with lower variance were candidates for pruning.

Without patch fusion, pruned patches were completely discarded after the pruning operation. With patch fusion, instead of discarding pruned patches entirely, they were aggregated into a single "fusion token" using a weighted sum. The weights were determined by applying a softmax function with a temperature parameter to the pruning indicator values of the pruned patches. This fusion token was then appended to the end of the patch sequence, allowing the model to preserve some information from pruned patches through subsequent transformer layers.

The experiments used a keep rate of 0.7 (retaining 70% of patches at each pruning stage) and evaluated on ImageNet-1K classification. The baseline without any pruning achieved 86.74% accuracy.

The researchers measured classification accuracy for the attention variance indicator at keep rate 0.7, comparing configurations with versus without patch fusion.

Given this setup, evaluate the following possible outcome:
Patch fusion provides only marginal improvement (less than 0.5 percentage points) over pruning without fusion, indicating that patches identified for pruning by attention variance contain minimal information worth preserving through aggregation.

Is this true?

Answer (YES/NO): YES